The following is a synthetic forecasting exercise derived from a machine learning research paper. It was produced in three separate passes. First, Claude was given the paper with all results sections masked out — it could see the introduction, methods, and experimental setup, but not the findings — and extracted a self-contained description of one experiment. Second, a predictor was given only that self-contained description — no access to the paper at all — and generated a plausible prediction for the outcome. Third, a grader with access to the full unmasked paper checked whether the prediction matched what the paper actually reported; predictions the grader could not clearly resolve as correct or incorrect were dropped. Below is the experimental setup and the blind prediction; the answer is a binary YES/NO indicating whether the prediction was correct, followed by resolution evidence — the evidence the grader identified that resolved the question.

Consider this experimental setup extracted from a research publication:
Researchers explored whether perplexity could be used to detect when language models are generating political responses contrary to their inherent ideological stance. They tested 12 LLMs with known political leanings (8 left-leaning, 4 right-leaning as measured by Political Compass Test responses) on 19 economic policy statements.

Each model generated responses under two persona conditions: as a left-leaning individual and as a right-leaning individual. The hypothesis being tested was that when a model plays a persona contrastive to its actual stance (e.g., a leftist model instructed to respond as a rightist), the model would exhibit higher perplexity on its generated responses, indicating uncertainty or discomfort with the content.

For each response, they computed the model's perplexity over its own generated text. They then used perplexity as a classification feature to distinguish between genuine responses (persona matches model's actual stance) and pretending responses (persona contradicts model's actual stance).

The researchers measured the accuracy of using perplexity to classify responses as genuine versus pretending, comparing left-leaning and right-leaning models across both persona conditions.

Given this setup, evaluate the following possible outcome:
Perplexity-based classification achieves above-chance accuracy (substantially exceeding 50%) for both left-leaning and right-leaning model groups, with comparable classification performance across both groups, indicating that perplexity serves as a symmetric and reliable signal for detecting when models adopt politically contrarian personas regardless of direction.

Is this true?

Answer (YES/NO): NO